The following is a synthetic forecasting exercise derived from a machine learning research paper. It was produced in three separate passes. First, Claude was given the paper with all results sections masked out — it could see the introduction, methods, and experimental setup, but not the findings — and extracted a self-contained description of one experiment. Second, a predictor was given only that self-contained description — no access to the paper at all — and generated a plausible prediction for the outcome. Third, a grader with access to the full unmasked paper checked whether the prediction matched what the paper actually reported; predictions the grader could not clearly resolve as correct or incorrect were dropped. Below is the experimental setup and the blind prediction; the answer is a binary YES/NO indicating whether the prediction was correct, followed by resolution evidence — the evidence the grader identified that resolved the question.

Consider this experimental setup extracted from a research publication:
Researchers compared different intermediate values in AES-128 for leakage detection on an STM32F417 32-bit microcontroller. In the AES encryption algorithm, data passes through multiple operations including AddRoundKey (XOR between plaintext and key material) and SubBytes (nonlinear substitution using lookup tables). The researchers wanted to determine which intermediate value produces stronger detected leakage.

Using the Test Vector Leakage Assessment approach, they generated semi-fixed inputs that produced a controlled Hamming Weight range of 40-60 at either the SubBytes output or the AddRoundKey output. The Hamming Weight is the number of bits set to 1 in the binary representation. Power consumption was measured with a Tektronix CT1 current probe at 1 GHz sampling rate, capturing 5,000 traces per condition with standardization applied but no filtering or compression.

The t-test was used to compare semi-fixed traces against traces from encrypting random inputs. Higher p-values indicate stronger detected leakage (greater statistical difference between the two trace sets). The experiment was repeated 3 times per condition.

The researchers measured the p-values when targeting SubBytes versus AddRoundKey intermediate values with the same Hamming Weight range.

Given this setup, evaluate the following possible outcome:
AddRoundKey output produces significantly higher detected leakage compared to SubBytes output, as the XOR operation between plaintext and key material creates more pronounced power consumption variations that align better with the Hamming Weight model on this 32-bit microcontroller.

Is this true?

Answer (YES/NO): NO